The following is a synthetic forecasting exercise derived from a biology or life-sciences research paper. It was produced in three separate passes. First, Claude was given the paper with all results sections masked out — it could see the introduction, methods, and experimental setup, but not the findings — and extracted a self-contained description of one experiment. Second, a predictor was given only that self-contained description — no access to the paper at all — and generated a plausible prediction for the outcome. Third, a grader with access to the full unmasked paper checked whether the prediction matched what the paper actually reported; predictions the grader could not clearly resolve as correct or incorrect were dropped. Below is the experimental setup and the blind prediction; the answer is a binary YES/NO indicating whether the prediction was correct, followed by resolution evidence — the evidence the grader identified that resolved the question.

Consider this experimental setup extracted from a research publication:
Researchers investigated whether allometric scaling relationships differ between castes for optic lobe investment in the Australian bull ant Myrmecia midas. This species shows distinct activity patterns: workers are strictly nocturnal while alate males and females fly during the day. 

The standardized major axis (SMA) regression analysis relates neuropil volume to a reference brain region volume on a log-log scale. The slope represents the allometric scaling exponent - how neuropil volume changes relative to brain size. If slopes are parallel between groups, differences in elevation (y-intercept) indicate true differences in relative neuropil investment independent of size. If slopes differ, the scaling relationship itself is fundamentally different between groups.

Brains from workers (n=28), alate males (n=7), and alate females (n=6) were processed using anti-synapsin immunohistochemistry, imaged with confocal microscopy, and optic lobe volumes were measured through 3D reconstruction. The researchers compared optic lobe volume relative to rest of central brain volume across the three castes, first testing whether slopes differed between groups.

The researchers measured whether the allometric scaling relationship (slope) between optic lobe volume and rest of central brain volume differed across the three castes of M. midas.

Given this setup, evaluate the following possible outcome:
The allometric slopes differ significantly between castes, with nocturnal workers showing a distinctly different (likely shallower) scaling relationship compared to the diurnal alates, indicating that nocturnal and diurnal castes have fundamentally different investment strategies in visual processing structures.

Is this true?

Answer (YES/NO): NO